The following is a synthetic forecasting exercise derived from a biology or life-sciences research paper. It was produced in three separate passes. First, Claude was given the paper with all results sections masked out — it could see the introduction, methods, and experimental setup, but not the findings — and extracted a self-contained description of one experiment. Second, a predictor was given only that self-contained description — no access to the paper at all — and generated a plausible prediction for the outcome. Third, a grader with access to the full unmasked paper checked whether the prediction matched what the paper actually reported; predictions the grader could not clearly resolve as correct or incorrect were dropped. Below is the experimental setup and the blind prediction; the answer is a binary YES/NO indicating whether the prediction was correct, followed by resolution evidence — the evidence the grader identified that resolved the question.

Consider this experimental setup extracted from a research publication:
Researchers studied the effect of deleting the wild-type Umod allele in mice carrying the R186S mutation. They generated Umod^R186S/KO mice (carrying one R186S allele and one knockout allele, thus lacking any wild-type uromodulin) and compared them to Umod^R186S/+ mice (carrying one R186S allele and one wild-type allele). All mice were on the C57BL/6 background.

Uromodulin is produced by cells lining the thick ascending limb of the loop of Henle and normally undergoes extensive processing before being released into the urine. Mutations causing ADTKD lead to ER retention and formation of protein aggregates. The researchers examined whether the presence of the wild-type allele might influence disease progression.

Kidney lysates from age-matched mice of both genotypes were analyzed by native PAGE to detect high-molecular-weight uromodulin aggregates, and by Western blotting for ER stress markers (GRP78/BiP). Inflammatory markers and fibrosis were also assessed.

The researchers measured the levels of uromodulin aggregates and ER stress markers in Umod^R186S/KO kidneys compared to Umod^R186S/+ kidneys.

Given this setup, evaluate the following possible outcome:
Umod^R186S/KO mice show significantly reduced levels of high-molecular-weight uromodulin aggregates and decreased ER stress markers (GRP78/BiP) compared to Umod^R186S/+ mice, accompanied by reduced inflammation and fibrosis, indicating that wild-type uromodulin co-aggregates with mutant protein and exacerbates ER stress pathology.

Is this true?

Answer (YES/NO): NO